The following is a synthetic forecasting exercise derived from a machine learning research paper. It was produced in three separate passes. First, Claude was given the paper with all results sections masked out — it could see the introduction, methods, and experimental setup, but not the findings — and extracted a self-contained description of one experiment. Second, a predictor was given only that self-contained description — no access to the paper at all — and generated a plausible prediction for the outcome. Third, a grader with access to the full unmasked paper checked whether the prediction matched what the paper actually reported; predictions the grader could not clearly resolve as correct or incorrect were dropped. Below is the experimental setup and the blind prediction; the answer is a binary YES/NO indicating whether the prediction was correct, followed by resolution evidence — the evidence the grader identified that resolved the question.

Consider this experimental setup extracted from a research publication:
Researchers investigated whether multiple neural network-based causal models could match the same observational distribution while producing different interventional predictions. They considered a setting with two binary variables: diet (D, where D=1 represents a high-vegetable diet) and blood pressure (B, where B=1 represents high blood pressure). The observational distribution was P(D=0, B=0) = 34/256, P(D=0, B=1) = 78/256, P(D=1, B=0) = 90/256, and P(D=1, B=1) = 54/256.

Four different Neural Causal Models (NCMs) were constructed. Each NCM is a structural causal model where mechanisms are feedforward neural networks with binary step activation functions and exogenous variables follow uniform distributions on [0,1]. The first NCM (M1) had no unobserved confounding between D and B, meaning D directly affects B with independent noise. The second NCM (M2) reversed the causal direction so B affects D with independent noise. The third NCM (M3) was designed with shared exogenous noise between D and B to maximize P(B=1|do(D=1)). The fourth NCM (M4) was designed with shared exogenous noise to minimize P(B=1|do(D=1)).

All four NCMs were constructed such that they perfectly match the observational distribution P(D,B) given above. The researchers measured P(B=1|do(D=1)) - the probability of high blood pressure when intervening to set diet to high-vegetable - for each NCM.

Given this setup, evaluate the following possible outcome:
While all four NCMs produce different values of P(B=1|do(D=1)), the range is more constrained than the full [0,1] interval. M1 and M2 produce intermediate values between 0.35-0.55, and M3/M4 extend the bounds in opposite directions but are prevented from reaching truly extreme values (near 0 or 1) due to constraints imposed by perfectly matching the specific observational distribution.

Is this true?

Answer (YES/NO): YES